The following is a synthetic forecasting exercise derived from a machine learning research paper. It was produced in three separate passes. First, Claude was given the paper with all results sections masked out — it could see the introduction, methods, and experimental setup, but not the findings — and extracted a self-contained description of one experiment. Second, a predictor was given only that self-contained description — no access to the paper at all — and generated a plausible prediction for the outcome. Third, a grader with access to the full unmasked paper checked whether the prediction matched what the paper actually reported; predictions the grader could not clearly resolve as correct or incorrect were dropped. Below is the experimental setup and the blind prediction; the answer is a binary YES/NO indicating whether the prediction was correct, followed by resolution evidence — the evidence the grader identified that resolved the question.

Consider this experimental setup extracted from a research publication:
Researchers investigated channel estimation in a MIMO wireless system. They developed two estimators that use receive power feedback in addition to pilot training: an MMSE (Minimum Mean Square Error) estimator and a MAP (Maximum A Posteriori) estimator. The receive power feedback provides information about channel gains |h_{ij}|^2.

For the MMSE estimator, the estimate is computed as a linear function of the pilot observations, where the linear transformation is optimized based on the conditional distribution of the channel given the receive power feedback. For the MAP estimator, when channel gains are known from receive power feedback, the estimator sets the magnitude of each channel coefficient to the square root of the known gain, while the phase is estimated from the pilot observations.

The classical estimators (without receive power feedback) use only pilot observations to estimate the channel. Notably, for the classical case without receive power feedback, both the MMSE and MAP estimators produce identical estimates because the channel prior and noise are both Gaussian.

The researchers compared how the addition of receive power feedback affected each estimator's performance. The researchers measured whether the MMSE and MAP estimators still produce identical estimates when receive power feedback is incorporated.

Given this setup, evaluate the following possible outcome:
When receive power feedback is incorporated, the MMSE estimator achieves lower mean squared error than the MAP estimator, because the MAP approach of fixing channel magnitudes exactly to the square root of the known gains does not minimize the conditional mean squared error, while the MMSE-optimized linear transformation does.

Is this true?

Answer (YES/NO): NO